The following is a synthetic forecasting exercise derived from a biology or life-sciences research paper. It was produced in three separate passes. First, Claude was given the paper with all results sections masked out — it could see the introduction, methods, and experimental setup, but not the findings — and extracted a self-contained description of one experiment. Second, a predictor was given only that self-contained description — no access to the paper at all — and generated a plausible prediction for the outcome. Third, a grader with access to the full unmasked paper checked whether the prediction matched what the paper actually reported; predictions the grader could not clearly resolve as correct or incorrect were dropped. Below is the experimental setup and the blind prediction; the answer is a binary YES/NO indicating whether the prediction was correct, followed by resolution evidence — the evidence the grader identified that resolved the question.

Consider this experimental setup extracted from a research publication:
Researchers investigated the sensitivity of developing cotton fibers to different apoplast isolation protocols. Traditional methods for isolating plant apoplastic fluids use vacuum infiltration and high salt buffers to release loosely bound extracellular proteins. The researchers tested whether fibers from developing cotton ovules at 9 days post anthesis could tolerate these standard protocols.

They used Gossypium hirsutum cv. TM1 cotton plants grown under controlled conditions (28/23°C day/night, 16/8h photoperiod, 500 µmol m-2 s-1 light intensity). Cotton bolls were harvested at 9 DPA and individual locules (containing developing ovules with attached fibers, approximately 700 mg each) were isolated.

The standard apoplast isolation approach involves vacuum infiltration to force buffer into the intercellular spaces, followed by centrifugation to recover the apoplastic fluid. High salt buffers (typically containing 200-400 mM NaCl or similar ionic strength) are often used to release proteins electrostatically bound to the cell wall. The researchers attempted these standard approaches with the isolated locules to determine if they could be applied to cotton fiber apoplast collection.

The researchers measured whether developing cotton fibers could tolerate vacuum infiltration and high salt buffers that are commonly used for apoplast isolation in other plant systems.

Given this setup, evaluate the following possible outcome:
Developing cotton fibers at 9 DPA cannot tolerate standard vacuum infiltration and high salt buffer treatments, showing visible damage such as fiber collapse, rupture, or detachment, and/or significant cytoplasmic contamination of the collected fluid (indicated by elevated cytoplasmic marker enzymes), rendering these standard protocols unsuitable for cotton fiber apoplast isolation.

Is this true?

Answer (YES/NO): YES